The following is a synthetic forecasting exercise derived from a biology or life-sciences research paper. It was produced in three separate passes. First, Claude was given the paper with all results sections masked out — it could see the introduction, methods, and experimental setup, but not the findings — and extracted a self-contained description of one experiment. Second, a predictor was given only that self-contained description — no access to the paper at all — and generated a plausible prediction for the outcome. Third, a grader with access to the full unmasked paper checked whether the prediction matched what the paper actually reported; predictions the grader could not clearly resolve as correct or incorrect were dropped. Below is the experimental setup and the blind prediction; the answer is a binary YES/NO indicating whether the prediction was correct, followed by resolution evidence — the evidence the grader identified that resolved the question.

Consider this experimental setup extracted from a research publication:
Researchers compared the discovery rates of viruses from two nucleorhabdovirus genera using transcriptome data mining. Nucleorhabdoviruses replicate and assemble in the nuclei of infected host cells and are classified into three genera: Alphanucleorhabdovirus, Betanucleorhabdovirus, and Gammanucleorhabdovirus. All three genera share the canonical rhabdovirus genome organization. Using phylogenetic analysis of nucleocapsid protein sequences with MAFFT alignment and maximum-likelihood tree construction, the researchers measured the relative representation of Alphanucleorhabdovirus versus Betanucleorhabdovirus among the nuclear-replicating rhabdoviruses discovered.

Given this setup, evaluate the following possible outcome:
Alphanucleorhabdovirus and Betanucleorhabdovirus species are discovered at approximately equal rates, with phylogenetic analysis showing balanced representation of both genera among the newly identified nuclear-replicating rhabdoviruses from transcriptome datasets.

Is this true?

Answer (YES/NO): NO